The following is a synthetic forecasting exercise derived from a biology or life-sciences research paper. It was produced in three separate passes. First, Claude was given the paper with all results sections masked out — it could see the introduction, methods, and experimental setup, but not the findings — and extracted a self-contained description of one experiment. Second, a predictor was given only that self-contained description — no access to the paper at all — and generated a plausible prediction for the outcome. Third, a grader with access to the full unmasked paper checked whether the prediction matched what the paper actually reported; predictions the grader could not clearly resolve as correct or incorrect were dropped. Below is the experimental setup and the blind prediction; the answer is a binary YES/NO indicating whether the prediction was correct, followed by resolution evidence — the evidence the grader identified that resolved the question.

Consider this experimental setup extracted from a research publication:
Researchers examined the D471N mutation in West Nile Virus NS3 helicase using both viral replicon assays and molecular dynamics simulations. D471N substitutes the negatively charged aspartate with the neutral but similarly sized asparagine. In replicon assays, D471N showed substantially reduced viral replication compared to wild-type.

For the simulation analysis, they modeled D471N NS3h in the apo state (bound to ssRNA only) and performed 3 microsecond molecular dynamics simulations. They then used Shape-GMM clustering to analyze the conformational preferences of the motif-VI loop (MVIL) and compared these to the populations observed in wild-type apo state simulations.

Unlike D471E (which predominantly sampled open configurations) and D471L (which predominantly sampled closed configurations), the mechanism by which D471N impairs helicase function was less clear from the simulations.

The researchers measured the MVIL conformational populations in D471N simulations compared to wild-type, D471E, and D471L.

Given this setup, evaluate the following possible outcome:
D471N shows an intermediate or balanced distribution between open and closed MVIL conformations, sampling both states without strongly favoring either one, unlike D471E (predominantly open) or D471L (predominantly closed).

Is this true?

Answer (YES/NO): NO